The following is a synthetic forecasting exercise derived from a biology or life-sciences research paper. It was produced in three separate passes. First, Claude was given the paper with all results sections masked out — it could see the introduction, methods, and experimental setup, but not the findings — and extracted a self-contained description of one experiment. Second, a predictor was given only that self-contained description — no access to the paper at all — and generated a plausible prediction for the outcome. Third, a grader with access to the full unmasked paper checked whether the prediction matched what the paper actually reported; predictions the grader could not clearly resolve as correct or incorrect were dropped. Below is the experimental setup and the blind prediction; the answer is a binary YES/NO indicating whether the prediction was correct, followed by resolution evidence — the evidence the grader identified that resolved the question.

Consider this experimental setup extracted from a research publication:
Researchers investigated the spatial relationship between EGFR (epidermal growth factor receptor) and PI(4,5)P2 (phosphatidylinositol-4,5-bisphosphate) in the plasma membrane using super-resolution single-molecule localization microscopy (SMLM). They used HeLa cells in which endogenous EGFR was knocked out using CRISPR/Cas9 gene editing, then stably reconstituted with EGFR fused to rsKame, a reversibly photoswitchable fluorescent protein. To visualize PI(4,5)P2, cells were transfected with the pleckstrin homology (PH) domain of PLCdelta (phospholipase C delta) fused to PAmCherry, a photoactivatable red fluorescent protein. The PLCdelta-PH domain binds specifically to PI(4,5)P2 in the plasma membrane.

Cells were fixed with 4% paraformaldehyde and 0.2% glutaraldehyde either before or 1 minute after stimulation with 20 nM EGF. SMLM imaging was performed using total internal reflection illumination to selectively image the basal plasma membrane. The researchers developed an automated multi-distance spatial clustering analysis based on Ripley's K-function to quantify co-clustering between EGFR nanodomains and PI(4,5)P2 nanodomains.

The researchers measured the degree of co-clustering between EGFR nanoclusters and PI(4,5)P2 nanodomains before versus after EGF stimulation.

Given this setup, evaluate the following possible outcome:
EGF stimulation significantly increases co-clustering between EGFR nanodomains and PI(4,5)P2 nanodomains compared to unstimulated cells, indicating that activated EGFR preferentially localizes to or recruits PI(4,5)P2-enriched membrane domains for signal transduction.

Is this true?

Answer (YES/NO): NO